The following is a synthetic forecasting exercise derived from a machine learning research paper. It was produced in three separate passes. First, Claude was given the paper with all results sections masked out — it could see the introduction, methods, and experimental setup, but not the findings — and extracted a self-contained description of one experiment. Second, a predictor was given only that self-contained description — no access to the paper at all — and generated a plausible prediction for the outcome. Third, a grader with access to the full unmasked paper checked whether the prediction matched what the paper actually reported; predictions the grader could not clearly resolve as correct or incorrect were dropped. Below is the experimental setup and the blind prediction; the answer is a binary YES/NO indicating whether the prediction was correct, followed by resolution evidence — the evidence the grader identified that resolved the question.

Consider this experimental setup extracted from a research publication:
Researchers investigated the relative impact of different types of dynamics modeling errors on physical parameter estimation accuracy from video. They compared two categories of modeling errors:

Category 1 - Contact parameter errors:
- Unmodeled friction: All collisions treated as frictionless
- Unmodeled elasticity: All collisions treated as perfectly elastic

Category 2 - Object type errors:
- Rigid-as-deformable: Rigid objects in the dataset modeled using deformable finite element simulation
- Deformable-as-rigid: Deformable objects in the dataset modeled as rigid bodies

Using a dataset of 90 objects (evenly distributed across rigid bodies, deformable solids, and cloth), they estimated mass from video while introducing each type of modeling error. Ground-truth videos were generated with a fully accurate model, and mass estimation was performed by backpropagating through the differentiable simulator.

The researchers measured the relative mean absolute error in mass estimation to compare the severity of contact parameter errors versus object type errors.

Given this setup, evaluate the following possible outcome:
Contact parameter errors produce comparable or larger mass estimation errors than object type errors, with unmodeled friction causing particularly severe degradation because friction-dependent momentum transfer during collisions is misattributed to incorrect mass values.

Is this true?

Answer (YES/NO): NO